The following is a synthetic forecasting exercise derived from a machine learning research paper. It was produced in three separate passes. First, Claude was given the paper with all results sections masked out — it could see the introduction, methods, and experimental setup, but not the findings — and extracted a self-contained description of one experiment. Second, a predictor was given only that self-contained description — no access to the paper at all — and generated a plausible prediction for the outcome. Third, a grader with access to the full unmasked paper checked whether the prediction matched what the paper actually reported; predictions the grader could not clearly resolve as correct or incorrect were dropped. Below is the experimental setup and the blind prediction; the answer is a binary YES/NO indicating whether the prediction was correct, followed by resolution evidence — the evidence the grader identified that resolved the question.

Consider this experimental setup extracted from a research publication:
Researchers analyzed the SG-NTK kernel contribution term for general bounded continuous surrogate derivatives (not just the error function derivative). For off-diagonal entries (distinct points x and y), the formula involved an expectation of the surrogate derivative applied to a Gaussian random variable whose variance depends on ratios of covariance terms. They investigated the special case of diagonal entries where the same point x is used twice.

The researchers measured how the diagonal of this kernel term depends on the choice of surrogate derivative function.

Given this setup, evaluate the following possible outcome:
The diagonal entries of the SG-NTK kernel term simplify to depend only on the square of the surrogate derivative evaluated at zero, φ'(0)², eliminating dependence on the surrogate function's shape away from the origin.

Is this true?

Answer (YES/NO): NO